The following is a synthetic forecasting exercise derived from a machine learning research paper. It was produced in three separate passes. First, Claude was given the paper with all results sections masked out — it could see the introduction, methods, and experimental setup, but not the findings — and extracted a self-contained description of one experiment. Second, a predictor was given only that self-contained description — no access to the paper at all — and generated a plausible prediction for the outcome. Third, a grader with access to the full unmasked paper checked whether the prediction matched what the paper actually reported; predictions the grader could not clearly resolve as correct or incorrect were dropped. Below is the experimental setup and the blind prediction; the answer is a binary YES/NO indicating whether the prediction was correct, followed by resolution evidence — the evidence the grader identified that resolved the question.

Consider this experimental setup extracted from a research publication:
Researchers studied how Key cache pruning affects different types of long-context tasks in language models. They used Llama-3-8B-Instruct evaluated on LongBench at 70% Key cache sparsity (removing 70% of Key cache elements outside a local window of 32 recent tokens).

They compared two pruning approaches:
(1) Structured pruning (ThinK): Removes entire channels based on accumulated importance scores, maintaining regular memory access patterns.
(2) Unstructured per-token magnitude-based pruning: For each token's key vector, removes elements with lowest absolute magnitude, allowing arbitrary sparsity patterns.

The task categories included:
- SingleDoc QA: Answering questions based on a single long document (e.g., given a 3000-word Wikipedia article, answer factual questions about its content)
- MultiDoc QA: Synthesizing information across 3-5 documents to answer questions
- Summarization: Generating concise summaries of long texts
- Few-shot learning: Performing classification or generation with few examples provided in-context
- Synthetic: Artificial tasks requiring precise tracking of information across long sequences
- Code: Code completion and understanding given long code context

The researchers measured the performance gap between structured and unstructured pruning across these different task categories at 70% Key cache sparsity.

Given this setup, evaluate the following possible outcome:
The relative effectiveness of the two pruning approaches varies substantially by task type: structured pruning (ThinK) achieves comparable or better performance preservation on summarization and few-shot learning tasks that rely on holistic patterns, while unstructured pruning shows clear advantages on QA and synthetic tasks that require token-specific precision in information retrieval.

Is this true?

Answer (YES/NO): NO